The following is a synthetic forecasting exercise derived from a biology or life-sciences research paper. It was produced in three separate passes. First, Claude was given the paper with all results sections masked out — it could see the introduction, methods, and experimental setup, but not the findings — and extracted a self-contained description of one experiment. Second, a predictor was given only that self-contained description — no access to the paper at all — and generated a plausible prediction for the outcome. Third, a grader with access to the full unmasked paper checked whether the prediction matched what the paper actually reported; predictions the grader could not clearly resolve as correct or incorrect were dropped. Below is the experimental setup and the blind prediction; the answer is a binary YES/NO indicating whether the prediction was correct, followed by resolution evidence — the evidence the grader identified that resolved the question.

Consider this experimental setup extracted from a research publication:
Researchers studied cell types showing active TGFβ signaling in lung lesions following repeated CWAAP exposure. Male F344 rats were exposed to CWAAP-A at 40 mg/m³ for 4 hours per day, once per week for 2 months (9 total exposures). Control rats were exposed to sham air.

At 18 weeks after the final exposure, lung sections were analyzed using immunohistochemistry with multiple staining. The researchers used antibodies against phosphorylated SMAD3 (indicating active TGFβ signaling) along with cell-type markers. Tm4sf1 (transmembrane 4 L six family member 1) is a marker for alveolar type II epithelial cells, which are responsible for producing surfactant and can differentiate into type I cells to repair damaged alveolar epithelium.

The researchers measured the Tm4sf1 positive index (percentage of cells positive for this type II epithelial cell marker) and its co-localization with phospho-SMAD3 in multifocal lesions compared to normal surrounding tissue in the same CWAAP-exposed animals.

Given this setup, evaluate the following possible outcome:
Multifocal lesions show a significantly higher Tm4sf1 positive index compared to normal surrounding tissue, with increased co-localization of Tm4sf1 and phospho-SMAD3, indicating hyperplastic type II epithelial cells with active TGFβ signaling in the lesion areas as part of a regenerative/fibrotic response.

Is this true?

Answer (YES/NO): YES